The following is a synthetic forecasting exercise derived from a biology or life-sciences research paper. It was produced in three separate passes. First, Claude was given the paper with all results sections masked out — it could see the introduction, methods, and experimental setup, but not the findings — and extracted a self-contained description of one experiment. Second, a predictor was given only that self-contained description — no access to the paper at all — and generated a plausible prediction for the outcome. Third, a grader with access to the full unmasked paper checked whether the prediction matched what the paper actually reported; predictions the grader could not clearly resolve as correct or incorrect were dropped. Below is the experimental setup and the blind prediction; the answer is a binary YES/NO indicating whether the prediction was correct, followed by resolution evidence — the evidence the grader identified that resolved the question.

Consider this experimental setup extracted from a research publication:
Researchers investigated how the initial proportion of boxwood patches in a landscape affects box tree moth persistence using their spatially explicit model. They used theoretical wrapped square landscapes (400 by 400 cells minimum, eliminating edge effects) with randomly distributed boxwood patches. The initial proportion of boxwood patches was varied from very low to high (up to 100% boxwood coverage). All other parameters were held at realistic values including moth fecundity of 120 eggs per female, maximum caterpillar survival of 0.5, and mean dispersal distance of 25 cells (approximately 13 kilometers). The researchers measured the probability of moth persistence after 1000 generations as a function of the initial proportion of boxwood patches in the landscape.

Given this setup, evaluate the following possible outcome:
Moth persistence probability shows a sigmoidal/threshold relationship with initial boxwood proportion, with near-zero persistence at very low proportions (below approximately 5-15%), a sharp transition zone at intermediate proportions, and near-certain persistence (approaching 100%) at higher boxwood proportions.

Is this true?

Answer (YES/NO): NO